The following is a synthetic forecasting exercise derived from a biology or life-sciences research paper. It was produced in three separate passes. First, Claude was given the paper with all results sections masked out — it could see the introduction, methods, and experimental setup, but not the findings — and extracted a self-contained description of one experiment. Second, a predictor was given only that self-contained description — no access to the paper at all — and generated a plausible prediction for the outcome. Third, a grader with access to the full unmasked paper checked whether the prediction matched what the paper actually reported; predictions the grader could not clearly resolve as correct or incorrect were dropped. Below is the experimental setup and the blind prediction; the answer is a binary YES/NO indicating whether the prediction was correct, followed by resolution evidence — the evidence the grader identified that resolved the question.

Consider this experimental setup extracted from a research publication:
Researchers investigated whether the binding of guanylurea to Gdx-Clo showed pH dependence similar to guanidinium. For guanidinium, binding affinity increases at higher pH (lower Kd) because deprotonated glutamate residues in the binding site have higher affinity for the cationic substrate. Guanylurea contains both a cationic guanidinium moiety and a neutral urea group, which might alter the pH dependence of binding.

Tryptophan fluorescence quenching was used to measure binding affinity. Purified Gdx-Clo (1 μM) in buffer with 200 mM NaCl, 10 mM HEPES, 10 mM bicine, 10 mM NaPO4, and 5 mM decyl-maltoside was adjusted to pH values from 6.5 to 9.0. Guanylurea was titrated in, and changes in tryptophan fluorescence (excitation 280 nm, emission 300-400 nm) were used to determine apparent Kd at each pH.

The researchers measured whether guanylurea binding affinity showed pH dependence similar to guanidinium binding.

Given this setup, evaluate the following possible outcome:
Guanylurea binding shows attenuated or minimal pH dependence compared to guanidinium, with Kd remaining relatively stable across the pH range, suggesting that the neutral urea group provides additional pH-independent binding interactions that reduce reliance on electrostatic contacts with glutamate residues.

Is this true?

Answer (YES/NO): NO